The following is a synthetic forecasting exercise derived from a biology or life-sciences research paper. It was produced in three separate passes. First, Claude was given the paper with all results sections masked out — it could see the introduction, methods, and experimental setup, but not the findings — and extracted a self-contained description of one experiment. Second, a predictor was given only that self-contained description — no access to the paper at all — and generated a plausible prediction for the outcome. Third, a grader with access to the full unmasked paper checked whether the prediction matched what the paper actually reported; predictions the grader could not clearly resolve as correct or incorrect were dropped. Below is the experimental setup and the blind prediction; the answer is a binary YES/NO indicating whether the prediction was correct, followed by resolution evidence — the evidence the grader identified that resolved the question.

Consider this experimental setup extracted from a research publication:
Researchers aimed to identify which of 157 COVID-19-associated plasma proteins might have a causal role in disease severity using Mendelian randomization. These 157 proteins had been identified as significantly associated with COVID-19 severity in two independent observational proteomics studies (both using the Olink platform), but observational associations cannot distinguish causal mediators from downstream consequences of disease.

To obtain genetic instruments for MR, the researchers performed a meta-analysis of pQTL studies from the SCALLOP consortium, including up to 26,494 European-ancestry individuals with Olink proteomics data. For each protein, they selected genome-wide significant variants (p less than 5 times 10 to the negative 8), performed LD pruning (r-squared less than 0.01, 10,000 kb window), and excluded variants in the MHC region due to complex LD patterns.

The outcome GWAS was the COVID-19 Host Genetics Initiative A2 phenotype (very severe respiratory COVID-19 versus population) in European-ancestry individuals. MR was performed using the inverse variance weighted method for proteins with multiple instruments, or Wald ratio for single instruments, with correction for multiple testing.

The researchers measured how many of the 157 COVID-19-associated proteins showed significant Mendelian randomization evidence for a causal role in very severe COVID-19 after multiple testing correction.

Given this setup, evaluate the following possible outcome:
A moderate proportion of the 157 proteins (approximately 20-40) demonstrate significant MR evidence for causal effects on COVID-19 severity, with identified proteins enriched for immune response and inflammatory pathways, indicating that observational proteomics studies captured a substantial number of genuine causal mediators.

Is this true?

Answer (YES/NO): NO